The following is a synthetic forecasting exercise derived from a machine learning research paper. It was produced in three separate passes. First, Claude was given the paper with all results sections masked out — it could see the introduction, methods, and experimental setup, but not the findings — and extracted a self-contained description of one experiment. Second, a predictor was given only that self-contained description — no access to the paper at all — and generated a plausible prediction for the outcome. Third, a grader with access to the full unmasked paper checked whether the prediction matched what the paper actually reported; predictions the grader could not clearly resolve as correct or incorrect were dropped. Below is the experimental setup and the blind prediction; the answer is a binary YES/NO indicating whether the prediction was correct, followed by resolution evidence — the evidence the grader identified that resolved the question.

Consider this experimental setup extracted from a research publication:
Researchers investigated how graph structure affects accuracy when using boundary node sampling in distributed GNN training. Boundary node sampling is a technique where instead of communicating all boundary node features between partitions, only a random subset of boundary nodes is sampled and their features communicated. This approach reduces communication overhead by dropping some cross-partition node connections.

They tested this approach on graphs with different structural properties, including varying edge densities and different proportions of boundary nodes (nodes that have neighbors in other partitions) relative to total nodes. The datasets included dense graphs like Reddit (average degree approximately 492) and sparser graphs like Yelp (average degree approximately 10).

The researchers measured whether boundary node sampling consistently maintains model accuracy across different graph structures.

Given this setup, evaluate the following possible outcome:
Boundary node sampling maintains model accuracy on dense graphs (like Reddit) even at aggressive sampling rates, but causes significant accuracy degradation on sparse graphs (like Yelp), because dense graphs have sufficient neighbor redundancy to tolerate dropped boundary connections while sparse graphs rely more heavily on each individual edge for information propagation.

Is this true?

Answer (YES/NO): NO